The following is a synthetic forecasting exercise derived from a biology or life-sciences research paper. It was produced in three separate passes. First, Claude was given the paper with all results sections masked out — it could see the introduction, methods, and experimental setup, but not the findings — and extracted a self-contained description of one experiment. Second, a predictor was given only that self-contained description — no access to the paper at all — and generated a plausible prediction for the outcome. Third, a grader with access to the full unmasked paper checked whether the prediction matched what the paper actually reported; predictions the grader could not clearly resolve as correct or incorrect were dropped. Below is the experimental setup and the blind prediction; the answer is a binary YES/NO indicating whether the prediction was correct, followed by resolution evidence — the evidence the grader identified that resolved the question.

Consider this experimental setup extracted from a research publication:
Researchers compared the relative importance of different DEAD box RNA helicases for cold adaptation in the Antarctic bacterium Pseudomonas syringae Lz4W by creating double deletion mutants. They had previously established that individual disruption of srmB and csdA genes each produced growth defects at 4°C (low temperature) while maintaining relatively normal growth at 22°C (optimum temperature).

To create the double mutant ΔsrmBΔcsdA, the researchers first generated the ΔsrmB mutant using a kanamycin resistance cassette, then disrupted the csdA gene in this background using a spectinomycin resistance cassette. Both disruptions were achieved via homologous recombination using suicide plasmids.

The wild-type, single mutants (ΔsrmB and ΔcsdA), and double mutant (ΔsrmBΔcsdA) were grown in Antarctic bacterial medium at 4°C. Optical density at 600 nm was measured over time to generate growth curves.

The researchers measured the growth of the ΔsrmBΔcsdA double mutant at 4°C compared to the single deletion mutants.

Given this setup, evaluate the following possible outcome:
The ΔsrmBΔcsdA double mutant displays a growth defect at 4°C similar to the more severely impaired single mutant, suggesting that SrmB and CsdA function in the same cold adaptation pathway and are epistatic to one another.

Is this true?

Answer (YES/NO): NO